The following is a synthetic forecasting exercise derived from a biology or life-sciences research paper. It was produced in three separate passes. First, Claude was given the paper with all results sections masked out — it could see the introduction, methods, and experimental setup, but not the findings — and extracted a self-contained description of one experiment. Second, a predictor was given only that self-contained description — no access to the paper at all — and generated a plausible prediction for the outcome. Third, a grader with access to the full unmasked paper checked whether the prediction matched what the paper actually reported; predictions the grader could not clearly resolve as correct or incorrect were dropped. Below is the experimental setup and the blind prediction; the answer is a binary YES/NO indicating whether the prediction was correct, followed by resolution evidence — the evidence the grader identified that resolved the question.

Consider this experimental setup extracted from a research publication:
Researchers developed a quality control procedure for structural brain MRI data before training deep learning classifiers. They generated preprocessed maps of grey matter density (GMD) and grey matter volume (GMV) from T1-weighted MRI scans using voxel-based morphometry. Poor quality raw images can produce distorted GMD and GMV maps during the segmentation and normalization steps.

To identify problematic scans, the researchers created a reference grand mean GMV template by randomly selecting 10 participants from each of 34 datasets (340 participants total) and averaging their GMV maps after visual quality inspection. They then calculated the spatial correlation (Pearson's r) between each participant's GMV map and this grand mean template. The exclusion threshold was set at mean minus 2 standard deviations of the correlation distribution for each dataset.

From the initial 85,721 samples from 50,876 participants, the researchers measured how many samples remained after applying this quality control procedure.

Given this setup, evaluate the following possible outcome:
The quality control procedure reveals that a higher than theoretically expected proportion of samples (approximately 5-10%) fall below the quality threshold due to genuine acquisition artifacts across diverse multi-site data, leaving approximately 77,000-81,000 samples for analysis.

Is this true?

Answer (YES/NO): NO